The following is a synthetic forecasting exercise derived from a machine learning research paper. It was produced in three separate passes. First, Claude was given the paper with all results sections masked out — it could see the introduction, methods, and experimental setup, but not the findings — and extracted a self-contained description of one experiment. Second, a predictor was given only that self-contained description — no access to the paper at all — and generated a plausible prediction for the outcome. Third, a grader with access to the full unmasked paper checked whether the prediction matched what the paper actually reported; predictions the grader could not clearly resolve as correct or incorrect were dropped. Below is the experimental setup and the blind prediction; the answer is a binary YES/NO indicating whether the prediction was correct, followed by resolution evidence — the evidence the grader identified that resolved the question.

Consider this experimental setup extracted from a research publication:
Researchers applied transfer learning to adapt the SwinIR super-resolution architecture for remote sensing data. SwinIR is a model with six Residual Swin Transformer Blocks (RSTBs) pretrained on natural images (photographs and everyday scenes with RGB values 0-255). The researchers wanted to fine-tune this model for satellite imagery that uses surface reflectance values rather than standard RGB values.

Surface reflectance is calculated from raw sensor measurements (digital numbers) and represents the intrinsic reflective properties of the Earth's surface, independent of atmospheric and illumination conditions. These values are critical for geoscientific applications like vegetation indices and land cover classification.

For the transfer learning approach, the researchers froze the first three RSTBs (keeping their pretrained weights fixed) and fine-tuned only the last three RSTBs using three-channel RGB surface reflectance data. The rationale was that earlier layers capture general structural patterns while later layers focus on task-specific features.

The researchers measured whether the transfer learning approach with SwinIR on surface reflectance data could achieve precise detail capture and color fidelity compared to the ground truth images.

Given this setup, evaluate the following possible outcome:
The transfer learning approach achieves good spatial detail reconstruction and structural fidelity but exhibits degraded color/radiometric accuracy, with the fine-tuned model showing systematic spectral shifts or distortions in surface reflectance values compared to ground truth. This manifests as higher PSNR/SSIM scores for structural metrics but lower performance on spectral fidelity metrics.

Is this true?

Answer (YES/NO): NO